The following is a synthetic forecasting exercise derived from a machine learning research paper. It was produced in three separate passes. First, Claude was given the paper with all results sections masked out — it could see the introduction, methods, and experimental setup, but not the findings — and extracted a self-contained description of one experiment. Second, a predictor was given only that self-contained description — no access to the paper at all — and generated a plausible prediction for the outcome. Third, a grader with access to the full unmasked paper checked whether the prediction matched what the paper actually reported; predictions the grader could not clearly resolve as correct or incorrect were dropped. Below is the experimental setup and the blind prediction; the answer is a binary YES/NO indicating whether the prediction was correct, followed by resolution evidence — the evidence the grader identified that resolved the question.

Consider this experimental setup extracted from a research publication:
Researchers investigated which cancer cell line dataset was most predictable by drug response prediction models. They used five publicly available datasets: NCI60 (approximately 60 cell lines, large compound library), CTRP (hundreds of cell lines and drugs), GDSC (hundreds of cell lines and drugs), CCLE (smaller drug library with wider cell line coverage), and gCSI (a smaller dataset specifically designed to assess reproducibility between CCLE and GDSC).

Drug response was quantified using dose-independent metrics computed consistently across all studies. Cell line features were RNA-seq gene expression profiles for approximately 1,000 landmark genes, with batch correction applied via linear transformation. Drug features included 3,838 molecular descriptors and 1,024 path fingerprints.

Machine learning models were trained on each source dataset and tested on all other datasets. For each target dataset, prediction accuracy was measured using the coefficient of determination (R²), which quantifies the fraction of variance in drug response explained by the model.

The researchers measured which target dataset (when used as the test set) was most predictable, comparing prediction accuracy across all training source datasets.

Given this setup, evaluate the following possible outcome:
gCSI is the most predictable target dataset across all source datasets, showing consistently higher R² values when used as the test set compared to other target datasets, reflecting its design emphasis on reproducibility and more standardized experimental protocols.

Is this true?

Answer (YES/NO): YES